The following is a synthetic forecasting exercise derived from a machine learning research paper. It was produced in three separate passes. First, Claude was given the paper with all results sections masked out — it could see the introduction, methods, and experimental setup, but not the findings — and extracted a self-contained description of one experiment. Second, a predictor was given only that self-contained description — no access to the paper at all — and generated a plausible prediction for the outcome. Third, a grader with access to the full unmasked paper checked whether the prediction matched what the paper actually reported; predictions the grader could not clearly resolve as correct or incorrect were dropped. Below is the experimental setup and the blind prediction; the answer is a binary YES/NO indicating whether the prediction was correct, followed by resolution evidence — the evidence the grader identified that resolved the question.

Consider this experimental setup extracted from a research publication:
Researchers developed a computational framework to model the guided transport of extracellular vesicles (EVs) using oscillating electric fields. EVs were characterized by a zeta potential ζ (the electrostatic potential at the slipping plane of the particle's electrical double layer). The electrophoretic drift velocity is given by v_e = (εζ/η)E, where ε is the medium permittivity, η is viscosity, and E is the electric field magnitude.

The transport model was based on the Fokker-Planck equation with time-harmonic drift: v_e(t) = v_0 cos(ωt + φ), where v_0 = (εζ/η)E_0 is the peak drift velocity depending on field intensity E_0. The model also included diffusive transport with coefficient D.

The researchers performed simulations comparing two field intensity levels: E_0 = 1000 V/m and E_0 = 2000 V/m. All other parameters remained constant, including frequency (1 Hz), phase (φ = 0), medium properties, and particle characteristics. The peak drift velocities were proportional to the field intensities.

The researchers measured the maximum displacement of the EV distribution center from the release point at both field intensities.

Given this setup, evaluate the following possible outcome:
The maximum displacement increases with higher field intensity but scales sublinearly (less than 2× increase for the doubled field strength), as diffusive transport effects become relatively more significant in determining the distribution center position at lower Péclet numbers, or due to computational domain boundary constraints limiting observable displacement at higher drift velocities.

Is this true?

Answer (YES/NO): YES